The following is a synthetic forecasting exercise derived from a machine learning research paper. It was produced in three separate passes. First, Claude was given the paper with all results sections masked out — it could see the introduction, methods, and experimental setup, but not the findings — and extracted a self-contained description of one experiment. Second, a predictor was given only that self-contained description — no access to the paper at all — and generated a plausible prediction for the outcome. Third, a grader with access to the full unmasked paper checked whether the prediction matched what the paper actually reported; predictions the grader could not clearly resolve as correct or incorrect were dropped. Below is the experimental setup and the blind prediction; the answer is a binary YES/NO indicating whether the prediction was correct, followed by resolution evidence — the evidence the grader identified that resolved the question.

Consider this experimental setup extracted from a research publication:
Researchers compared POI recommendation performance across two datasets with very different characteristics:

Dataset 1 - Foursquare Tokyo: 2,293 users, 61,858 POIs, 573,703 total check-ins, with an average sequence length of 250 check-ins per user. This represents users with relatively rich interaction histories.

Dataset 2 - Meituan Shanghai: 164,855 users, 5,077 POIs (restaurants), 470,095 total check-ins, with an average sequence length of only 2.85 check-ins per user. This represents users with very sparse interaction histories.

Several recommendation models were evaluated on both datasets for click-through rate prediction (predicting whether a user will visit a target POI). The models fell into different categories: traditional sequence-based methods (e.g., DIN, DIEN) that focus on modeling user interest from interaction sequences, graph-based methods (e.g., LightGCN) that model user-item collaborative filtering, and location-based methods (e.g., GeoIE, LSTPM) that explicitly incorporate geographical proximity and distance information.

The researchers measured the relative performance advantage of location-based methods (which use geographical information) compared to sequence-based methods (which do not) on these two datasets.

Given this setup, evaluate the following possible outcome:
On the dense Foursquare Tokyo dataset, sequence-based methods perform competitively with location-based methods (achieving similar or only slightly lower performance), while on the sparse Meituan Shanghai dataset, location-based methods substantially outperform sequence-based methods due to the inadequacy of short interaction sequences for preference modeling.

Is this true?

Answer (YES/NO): NO